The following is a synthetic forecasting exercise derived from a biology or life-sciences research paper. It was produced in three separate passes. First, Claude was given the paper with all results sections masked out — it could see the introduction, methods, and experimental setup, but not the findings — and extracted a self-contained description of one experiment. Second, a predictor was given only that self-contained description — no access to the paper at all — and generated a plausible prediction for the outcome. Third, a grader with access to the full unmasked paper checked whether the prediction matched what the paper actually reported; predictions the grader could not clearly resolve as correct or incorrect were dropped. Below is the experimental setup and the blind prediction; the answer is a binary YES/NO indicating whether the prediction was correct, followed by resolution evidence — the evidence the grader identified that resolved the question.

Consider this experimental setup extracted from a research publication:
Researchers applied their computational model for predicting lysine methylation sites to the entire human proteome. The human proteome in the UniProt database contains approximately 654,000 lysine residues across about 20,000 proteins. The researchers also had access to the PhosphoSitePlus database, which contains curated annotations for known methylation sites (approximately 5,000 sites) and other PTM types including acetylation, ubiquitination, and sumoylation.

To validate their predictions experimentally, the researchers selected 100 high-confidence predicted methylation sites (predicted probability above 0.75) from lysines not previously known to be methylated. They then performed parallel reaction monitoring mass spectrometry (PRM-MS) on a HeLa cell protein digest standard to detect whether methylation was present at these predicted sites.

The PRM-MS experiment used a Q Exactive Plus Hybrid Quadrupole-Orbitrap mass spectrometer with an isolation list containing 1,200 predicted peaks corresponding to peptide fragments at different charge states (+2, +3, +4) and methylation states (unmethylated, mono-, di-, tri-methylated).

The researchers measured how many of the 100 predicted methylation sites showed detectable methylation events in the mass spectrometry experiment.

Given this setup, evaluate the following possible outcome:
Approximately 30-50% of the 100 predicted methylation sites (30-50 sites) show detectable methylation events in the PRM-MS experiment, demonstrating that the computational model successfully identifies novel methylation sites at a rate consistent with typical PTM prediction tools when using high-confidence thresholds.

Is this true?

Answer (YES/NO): NO